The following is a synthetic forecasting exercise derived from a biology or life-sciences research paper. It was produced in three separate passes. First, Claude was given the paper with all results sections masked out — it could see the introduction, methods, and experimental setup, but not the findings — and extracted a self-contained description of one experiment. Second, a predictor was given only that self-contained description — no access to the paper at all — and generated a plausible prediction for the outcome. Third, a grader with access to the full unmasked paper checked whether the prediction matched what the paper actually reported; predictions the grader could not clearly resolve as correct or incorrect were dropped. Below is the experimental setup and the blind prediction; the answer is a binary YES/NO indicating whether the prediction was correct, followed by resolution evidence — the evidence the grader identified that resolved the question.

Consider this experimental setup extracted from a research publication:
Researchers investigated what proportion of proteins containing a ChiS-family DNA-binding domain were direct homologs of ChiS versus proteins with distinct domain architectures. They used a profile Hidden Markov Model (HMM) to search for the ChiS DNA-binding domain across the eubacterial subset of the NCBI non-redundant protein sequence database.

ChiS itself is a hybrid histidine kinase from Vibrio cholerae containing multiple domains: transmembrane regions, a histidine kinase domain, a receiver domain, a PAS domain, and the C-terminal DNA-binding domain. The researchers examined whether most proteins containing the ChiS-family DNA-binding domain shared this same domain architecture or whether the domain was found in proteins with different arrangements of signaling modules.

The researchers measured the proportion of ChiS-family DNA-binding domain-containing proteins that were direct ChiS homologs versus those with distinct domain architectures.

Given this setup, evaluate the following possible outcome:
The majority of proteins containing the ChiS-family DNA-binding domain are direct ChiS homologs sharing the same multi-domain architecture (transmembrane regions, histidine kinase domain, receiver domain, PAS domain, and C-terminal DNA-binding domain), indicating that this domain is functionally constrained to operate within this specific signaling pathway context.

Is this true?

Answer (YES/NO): YES